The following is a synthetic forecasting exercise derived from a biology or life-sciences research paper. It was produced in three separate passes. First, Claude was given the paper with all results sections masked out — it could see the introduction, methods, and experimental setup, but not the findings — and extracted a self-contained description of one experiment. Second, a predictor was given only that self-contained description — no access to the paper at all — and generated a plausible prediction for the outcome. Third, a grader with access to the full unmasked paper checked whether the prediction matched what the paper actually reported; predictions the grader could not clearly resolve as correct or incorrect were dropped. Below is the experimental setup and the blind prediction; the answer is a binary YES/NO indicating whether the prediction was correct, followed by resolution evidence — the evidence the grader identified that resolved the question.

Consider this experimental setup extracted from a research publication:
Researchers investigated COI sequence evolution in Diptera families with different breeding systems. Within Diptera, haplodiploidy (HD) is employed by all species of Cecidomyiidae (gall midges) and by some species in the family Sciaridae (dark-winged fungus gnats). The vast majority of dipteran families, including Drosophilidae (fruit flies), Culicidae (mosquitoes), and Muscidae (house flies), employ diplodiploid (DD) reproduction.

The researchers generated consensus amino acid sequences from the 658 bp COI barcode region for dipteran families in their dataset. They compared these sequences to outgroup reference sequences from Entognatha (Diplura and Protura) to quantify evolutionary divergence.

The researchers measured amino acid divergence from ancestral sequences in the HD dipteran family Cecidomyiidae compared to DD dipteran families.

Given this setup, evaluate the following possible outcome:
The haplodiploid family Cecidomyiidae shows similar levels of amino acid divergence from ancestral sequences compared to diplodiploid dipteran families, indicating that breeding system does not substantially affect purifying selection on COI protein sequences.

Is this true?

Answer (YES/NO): NO